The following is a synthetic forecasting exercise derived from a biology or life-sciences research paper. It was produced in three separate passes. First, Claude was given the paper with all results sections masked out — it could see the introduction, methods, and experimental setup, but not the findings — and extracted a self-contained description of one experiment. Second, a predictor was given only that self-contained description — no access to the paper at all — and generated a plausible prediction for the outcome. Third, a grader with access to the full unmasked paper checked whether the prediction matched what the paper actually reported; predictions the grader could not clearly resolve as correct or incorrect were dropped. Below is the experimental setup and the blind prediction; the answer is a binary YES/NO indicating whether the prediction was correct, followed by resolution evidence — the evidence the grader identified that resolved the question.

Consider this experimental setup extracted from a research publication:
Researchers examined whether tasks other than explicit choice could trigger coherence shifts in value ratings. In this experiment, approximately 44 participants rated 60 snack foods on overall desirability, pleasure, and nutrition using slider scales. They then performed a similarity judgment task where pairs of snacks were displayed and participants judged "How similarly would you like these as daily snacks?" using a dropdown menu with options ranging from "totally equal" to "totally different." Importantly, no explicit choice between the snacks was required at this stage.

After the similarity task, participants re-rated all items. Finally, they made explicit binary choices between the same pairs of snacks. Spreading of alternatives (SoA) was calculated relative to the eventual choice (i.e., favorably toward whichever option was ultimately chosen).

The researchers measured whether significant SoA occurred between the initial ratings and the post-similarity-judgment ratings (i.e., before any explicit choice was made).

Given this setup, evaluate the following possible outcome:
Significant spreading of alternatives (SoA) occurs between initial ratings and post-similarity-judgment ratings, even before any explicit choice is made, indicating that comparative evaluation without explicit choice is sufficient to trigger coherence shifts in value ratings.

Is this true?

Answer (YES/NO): YES